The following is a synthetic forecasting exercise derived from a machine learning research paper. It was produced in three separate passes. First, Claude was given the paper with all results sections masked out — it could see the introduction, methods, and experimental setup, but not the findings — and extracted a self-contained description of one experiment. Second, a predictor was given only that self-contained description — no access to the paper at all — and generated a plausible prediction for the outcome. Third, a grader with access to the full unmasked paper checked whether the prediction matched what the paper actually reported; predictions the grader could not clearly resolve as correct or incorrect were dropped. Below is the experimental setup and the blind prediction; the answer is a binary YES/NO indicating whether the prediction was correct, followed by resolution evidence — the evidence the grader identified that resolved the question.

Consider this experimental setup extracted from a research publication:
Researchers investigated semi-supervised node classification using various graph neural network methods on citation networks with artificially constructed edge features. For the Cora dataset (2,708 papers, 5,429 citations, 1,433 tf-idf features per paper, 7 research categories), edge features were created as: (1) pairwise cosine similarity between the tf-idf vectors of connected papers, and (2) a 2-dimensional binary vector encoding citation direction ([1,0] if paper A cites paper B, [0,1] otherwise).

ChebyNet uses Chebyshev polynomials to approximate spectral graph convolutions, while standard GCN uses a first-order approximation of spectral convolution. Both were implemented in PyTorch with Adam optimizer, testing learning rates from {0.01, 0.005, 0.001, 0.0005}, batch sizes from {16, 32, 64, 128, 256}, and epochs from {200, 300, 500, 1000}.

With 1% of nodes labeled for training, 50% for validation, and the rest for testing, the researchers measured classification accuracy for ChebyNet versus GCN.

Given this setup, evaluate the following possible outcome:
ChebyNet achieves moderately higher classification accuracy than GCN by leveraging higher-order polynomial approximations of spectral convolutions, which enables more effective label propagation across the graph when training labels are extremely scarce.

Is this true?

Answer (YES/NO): NO